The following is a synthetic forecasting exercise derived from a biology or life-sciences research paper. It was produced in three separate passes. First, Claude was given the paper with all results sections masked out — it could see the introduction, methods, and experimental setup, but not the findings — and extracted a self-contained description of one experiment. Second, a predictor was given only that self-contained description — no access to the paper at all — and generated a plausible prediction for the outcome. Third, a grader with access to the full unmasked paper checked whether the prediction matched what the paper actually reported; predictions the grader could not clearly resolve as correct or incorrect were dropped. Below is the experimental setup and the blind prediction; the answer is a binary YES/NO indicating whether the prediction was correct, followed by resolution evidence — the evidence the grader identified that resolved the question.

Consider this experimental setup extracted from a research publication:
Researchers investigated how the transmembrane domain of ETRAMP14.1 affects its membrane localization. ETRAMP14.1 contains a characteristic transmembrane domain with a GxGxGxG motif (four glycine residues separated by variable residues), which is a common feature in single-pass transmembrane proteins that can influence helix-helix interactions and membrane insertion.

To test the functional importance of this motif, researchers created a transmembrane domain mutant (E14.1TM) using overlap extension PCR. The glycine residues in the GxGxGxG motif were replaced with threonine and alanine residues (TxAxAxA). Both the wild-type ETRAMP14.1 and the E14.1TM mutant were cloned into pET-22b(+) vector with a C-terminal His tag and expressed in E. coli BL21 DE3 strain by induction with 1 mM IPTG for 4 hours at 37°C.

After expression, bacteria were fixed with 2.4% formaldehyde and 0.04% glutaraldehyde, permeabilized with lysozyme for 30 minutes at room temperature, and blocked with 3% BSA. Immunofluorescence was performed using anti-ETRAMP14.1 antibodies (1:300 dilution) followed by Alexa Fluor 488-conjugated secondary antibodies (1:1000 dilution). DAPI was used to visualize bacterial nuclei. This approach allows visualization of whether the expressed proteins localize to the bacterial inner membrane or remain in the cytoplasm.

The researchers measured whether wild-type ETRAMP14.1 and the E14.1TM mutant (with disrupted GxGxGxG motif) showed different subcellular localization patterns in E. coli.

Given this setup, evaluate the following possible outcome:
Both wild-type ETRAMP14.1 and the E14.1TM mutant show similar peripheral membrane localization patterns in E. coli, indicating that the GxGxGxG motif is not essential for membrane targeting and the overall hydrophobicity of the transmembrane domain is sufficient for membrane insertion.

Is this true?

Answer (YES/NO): YES